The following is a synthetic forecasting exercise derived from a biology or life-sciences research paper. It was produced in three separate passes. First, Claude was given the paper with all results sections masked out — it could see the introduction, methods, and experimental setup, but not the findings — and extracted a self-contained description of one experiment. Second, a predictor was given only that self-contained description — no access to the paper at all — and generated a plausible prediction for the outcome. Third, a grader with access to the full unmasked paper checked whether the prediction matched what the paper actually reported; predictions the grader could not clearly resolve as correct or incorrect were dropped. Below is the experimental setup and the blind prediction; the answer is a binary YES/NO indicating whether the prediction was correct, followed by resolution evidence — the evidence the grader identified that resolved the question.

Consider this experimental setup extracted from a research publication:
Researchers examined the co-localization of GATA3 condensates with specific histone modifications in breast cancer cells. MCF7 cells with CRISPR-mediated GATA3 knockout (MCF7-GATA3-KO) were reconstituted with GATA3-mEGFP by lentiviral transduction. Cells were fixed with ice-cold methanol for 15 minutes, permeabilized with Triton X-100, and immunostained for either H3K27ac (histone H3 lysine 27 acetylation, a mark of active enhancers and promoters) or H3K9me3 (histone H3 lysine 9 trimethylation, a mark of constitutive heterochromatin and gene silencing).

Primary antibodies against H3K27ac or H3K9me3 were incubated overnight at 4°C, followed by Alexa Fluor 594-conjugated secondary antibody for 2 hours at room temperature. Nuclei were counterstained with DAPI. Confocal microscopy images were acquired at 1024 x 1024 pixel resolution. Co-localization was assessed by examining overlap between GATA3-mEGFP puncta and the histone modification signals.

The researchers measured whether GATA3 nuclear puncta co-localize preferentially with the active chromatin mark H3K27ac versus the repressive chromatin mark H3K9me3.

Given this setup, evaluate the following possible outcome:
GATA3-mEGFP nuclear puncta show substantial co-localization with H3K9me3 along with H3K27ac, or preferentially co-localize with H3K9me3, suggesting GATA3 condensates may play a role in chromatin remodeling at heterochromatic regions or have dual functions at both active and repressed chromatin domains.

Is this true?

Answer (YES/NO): NO